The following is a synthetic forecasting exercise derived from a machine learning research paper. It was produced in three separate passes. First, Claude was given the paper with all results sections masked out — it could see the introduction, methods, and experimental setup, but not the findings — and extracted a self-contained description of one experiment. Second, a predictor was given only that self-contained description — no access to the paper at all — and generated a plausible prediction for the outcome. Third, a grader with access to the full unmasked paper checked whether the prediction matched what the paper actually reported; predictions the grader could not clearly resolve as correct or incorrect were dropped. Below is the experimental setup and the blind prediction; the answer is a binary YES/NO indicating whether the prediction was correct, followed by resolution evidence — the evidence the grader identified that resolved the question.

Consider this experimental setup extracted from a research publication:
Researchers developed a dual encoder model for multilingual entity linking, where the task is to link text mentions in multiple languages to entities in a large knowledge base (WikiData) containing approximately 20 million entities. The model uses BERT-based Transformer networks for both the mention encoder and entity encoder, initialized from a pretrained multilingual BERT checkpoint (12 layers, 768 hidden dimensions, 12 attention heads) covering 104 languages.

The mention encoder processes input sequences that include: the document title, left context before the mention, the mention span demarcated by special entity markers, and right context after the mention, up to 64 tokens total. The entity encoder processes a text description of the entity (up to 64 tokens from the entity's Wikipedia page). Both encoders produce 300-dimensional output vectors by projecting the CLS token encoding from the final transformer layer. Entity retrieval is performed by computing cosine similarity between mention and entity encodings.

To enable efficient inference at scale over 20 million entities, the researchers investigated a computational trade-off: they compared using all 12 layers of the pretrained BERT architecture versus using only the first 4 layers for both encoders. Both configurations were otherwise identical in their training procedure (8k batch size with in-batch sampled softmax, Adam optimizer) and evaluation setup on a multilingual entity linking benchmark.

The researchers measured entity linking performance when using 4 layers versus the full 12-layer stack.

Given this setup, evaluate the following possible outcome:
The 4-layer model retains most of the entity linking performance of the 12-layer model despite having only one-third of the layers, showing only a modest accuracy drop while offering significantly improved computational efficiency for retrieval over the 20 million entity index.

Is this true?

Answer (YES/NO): NO